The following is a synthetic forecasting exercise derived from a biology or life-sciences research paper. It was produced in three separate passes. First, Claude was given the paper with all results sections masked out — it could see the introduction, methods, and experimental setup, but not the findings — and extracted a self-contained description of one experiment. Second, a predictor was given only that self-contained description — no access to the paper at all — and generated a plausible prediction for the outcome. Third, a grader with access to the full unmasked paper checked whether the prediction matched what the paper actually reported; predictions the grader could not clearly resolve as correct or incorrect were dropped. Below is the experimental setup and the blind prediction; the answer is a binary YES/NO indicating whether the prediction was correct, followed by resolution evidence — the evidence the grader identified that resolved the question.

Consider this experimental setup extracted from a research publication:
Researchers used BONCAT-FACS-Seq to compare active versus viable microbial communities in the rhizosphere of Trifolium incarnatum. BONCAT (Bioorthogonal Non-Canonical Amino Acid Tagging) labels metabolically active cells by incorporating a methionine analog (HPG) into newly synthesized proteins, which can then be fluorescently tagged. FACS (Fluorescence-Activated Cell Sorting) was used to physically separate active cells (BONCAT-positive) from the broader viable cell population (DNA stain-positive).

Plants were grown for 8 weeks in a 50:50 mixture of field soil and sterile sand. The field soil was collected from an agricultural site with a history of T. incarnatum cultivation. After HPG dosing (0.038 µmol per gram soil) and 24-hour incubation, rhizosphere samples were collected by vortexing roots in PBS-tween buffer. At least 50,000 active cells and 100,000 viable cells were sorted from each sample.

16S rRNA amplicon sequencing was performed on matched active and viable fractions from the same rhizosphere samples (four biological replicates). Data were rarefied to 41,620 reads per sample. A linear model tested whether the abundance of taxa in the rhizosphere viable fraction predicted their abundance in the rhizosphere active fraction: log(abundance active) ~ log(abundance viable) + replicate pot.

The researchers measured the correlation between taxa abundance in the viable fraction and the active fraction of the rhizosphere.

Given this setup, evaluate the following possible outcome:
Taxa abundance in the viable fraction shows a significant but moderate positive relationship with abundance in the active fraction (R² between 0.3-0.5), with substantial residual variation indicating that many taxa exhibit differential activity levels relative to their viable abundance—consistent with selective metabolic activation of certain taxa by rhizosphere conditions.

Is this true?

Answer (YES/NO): NO